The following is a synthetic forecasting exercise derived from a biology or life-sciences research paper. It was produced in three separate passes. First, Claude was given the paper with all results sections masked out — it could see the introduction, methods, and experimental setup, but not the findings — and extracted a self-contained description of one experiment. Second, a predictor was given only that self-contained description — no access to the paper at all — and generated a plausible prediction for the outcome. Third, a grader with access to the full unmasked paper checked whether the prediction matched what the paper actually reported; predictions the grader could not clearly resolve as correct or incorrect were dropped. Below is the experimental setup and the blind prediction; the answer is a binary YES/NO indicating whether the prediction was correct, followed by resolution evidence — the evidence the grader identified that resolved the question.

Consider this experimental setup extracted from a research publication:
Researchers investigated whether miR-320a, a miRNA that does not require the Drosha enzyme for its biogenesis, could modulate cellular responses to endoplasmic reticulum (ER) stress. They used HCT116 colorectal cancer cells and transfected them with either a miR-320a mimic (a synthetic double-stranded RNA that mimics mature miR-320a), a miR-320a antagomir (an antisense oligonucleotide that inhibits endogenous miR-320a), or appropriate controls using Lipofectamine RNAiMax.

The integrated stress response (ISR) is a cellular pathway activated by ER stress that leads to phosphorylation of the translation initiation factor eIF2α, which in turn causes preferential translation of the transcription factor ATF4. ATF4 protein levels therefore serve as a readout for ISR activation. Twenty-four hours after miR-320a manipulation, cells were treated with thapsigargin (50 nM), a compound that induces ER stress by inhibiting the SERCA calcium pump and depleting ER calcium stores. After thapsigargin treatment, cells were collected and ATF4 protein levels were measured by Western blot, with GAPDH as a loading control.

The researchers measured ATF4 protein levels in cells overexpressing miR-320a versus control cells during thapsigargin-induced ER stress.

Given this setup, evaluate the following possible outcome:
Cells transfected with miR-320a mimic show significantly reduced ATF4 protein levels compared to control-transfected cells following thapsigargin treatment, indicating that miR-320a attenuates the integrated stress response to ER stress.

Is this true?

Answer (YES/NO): NO